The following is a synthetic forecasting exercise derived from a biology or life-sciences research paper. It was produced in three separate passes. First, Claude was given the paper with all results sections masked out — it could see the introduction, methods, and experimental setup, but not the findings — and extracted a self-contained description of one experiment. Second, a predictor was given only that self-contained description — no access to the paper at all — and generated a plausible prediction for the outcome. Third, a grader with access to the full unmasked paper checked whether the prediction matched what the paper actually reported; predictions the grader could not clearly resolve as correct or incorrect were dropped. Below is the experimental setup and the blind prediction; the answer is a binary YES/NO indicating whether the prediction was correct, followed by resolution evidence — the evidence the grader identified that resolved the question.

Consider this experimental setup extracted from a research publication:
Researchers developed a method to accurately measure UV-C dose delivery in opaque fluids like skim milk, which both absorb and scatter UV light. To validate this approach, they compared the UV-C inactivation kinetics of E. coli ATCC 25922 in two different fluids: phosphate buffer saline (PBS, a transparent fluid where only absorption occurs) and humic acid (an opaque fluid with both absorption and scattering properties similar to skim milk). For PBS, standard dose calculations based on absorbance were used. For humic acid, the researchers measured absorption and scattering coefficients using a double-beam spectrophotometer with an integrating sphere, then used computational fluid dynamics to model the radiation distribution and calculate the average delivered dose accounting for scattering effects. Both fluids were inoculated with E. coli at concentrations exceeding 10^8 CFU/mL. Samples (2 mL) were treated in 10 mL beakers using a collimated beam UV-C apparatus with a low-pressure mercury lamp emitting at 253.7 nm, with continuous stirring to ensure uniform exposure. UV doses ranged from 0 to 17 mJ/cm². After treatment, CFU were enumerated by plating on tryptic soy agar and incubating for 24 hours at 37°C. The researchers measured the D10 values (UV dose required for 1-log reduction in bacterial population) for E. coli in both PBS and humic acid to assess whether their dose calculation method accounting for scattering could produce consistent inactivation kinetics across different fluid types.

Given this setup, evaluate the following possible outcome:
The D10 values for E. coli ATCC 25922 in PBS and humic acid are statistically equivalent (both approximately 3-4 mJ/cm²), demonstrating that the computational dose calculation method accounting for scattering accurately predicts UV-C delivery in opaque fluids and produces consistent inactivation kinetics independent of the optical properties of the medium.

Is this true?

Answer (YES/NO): YES